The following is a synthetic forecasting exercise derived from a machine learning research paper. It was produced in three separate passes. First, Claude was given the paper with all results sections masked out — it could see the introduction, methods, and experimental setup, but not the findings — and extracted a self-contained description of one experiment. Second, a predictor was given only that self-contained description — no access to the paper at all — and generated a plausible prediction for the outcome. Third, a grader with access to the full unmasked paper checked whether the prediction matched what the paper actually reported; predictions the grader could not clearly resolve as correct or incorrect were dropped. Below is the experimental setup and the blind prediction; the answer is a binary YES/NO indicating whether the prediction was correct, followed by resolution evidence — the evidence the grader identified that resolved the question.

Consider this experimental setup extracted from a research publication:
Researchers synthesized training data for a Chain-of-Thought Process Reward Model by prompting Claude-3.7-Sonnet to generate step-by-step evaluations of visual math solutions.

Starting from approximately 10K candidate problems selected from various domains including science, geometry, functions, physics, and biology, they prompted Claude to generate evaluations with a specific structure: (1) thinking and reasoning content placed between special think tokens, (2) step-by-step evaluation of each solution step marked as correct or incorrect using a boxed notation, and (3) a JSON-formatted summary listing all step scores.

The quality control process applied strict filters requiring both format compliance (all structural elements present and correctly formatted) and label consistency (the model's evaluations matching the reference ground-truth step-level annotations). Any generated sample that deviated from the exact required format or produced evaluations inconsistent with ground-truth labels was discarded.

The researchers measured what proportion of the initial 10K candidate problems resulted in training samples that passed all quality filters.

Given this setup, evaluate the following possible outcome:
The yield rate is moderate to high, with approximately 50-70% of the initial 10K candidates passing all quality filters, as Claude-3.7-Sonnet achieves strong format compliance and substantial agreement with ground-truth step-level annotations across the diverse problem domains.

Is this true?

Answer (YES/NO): NO